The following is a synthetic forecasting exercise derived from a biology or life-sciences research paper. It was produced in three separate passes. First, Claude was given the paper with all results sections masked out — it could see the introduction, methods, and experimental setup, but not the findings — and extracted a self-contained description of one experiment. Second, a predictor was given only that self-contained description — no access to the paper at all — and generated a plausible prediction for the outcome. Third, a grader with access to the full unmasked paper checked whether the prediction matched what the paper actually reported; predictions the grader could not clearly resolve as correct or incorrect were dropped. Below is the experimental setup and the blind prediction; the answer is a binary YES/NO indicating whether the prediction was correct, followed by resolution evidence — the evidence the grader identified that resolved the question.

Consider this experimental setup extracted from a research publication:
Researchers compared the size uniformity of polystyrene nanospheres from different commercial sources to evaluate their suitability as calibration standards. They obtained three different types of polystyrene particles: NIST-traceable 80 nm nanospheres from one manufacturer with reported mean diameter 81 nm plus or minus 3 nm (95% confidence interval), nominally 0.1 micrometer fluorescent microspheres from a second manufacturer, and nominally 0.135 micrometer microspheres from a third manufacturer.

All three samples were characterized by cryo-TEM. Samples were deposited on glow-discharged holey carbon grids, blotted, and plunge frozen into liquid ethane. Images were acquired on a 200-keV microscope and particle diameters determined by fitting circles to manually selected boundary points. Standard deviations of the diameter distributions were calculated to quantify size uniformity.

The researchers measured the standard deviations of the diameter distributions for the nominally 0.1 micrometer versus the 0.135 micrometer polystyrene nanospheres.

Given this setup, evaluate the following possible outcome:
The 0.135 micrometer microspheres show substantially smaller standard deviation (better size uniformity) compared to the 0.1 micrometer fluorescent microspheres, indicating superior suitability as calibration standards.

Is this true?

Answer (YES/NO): YES